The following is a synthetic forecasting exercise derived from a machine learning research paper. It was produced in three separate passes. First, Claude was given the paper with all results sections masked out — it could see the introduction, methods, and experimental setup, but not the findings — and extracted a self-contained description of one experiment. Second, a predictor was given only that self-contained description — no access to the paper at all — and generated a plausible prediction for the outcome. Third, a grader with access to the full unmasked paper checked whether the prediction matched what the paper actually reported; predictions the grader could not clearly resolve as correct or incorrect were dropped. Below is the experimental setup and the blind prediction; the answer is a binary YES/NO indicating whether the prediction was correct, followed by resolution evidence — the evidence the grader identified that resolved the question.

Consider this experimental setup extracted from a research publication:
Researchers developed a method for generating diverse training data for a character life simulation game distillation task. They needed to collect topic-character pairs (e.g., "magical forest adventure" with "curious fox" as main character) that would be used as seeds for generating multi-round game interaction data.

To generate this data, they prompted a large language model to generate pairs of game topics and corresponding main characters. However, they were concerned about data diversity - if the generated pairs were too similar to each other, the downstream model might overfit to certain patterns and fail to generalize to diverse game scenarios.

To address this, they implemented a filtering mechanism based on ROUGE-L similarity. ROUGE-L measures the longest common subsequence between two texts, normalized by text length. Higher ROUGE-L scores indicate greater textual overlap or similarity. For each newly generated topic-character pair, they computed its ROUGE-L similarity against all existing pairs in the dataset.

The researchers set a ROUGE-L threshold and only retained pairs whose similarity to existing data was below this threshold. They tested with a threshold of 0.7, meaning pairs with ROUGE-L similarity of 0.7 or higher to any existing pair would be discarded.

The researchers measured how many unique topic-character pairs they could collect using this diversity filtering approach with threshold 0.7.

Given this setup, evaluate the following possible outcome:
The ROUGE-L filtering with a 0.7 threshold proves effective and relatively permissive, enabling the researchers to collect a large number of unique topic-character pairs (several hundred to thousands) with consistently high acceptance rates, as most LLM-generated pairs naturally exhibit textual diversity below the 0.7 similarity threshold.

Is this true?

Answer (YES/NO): YES